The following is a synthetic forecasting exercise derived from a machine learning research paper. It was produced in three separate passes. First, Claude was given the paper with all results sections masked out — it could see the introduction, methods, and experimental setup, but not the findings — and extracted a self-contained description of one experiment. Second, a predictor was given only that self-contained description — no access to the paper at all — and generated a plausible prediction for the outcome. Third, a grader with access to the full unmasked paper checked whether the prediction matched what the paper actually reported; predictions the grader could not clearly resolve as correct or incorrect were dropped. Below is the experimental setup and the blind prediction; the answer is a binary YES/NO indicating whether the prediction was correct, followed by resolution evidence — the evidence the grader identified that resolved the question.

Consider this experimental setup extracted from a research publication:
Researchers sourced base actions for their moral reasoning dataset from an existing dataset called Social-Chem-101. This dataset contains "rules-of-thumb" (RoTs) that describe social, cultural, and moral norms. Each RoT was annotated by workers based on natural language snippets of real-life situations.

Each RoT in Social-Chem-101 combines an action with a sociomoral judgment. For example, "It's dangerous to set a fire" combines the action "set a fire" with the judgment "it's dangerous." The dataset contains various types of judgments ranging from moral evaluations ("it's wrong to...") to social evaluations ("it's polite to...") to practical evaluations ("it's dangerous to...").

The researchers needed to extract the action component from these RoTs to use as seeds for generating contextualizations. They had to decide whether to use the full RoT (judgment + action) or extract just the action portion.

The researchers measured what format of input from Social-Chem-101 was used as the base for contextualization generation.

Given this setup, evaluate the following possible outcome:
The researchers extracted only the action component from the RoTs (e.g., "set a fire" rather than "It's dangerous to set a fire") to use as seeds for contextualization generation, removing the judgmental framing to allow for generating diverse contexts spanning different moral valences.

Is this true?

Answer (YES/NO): YES